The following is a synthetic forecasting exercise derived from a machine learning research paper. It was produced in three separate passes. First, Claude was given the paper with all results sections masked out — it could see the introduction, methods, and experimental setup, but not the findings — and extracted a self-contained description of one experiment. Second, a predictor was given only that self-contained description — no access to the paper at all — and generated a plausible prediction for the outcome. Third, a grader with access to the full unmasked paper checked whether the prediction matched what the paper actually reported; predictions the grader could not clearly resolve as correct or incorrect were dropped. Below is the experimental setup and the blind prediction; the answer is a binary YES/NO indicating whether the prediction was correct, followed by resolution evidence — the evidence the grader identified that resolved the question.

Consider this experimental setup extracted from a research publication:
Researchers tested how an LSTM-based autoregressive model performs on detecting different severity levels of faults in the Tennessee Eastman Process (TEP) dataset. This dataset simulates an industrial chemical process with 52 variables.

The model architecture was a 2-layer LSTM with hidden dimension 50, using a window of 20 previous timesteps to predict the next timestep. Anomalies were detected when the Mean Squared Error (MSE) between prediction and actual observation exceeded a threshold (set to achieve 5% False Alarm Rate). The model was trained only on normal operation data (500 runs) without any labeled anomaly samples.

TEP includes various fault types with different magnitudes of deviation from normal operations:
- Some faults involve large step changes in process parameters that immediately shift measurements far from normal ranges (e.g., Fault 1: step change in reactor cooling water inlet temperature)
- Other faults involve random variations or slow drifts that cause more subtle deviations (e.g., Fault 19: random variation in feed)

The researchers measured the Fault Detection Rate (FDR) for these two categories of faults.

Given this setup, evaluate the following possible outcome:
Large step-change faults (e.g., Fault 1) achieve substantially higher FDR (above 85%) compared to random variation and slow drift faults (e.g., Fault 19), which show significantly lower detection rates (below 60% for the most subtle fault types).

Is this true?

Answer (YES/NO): YES